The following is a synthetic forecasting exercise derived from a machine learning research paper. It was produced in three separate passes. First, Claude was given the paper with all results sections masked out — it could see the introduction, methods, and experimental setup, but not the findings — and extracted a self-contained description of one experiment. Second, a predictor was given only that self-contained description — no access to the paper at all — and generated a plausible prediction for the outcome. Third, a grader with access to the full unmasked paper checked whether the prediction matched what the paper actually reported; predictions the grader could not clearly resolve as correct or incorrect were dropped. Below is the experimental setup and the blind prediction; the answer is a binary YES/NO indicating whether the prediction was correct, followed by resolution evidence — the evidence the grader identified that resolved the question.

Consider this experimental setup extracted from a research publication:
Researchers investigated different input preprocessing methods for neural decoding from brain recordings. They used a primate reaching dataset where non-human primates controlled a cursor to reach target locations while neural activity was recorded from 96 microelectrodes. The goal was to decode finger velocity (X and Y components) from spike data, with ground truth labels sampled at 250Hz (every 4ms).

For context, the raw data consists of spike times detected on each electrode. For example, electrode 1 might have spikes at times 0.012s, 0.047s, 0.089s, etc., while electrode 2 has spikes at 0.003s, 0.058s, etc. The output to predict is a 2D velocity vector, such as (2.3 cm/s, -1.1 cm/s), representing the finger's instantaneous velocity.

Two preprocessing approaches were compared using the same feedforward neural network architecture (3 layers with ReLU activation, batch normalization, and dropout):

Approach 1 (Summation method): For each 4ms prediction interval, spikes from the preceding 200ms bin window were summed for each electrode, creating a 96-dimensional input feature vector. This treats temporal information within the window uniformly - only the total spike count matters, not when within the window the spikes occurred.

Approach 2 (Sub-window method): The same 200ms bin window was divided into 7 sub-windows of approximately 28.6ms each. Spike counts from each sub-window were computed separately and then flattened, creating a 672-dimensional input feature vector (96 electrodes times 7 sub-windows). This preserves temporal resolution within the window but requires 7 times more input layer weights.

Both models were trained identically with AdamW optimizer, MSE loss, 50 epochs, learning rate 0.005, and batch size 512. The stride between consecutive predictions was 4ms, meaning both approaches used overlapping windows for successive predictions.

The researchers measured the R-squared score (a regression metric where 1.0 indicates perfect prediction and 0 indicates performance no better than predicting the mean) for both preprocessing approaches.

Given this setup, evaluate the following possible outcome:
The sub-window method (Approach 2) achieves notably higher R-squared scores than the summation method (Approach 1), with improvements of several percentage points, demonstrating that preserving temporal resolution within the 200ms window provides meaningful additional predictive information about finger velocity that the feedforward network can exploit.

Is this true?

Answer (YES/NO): NO